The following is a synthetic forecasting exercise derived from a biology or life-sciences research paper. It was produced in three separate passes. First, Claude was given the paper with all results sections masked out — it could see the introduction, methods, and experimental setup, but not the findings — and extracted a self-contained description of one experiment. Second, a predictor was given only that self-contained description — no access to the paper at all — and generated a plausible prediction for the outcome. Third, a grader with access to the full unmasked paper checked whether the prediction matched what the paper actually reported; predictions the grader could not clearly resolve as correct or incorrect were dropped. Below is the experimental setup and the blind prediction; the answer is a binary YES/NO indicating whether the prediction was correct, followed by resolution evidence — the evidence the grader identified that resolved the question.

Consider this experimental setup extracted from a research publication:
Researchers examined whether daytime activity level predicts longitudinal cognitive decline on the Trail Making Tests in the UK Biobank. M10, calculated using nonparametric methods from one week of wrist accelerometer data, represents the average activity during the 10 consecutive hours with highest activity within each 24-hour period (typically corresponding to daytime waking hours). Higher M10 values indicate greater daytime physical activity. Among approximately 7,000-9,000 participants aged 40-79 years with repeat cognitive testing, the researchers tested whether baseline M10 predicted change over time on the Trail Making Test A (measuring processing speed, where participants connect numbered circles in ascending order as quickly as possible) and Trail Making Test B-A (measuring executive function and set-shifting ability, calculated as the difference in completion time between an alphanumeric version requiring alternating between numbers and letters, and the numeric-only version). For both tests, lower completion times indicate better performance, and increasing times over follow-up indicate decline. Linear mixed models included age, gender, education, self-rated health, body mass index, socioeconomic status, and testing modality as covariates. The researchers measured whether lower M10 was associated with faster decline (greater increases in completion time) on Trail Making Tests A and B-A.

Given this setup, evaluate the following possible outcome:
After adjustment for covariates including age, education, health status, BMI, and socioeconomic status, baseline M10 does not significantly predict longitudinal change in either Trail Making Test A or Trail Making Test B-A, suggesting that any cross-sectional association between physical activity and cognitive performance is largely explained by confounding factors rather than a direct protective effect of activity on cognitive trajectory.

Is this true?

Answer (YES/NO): NO